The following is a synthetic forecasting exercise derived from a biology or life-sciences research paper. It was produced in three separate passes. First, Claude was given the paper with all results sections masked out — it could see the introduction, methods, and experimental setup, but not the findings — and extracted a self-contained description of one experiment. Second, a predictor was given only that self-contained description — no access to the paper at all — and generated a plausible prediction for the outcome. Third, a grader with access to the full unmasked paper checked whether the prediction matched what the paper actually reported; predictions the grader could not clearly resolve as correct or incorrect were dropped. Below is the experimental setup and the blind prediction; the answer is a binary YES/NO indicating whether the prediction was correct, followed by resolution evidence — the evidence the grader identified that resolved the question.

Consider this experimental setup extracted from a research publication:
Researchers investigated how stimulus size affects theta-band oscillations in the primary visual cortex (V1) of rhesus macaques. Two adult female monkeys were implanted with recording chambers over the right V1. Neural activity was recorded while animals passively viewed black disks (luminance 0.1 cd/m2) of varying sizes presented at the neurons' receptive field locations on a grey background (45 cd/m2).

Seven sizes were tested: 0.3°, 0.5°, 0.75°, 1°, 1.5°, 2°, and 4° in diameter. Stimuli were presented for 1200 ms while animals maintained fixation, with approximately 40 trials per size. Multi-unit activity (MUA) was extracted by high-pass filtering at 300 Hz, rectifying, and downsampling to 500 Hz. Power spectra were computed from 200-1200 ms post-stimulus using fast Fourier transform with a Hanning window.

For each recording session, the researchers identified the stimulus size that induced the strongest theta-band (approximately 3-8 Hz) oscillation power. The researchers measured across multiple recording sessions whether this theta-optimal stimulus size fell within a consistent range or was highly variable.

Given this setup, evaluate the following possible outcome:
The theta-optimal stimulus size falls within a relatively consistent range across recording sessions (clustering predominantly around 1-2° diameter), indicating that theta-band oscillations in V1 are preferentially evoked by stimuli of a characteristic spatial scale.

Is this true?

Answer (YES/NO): YES